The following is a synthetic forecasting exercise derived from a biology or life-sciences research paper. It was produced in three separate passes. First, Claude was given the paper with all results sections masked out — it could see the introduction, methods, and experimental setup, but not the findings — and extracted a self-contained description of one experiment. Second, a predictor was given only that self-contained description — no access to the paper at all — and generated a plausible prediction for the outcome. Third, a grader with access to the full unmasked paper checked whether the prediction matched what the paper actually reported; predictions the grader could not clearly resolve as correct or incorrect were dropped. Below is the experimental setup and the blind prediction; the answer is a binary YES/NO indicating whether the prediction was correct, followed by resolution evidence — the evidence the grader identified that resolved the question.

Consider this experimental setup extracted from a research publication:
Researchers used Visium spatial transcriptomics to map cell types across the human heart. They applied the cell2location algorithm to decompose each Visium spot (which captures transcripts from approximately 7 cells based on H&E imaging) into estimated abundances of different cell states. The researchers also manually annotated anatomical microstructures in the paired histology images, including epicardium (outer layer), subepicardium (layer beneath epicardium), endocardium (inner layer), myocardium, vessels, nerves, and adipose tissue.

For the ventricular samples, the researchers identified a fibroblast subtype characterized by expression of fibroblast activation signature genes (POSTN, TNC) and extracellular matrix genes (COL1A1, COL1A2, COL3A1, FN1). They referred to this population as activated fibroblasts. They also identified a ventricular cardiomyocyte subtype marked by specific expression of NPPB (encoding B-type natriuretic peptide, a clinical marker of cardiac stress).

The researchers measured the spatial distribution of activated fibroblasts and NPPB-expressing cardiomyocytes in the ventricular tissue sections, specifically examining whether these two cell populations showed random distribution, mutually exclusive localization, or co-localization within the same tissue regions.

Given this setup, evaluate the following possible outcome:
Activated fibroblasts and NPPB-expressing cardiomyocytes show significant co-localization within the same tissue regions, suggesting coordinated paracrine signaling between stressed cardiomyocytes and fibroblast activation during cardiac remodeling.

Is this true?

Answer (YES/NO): YES